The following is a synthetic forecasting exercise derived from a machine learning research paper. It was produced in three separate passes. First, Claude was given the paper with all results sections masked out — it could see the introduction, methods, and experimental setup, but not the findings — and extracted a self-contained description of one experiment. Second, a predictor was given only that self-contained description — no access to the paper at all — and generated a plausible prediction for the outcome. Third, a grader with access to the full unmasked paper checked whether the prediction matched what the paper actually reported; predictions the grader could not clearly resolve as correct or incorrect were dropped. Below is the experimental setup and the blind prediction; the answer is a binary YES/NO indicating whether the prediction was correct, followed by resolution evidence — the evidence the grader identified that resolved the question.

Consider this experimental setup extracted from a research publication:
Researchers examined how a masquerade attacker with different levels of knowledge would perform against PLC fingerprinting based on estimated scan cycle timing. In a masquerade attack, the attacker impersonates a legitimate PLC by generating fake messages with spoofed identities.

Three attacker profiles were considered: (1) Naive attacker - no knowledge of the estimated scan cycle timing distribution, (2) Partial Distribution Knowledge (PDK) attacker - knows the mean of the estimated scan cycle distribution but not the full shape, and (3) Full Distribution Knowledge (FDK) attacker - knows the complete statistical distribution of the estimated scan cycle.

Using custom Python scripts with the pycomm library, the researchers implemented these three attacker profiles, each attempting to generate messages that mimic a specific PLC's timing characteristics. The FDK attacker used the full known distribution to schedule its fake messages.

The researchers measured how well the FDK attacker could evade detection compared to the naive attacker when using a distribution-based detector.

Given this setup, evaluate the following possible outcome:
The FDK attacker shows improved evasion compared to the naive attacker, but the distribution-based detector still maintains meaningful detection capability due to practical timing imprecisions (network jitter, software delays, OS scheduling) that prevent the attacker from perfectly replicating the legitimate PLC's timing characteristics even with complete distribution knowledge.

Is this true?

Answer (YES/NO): YES